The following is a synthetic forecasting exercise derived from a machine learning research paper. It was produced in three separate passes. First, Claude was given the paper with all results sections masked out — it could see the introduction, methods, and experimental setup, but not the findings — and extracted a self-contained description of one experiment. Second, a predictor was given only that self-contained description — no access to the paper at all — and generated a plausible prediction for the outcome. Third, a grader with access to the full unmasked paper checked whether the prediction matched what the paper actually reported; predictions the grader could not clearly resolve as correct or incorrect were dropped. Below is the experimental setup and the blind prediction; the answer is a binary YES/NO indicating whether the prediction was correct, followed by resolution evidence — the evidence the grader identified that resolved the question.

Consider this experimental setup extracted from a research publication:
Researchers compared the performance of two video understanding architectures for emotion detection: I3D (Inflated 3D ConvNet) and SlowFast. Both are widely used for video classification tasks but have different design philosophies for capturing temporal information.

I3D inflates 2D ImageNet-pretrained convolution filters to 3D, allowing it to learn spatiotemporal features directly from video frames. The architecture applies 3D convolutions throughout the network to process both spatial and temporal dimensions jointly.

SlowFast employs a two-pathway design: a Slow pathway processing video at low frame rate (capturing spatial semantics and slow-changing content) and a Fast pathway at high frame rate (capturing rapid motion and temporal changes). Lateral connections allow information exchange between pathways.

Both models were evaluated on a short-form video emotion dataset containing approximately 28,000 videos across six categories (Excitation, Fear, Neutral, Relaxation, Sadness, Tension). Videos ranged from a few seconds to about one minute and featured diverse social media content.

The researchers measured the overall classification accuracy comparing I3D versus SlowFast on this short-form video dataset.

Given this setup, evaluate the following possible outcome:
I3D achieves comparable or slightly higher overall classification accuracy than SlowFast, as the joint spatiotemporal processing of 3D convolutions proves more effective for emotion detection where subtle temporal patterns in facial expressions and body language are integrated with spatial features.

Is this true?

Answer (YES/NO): NO